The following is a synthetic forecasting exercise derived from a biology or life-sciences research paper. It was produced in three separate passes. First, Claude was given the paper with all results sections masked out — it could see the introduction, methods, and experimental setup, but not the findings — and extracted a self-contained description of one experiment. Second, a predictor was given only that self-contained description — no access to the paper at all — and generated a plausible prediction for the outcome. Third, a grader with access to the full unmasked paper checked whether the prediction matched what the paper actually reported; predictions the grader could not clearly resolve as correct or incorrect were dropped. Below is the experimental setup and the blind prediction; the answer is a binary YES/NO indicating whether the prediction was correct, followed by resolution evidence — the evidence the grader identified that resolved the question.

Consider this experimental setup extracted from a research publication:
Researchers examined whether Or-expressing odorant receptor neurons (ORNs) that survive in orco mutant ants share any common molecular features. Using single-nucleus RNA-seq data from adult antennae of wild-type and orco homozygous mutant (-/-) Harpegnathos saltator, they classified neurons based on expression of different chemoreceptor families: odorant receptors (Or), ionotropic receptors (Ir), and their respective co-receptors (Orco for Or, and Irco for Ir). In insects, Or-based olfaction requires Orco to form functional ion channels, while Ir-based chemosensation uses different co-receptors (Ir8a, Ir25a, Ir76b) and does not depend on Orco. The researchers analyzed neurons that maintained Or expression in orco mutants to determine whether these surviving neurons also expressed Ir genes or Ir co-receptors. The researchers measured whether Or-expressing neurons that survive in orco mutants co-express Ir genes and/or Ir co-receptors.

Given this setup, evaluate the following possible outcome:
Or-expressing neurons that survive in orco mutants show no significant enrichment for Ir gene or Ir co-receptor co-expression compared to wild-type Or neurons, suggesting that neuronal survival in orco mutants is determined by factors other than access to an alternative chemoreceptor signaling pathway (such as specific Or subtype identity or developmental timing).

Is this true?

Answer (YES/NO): NO